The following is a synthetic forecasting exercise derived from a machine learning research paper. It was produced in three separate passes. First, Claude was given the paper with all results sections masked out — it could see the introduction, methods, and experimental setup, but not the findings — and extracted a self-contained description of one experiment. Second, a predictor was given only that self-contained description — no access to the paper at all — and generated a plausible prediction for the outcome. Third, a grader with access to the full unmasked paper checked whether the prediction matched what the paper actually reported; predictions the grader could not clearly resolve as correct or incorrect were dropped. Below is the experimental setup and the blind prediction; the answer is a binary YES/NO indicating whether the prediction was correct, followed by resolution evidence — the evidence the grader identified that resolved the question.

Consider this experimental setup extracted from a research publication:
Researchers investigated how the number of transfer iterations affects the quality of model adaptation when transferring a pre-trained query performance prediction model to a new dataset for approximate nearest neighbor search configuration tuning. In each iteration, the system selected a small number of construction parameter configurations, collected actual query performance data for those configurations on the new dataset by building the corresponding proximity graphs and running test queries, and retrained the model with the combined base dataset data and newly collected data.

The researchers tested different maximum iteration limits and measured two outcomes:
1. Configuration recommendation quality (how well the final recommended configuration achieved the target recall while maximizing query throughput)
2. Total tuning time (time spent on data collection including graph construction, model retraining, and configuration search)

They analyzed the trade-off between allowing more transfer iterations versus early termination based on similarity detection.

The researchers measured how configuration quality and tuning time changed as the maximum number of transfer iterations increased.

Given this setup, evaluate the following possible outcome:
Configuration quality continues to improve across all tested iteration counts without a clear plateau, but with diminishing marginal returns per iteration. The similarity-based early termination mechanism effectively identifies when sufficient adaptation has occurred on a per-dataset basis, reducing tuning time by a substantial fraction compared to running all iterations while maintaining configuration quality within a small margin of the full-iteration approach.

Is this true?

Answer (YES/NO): NO